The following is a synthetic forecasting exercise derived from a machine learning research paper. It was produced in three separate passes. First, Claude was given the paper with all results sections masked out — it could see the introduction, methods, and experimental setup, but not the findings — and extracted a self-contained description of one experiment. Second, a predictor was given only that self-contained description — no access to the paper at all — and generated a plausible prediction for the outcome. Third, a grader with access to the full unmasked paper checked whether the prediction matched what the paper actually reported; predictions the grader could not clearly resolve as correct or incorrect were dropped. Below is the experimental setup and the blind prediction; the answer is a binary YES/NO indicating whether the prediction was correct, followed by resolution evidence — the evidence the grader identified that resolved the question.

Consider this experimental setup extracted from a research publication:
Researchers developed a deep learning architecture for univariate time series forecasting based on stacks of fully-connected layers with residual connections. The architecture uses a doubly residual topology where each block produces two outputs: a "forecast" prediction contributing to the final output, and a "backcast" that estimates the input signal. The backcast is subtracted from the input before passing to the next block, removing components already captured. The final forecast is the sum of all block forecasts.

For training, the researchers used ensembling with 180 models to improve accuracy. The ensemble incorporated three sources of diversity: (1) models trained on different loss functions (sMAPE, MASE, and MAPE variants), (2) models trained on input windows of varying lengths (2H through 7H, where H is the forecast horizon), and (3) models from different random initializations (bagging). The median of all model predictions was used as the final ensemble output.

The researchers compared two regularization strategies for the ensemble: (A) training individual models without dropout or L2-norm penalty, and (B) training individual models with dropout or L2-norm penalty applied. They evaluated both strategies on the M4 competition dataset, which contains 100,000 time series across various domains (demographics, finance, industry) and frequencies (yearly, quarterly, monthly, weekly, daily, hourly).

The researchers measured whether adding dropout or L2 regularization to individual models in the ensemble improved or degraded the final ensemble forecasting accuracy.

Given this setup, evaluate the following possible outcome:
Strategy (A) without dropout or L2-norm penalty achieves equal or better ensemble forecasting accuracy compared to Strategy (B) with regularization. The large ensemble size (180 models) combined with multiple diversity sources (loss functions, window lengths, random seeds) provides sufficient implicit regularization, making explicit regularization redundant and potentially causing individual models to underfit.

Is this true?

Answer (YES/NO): YES